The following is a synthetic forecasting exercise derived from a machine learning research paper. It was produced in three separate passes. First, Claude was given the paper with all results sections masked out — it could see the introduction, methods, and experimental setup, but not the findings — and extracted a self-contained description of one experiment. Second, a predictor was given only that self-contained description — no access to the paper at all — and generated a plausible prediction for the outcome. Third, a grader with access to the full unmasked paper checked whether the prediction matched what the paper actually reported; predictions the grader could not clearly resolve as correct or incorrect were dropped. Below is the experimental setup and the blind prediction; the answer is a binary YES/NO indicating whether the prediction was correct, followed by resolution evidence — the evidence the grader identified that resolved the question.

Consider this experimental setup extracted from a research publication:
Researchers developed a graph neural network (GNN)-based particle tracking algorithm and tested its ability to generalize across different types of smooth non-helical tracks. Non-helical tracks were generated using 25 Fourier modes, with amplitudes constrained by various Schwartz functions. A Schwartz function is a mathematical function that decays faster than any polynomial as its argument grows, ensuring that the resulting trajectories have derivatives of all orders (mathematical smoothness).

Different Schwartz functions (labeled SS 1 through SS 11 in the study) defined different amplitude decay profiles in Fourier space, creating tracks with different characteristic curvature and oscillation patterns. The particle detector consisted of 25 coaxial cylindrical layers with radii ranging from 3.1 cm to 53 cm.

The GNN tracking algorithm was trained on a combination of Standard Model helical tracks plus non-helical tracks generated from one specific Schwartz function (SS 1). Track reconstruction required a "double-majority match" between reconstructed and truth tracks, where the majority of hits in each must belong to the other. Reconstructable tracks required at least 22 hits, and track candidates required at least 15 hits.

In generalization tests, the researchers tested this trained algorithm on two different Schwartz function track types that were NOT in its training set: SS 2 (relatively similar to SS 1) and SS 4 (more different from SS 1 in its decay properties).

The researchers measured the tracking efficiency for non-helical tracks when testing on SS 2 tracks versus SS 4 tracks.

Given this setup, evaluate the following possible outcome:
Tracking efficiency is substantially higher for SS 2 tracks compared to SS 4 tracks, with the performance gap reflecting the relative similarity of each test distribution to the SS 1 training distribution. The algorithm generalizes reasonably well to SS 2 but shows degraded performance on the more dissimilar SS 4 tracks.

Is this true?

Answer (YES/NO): YES